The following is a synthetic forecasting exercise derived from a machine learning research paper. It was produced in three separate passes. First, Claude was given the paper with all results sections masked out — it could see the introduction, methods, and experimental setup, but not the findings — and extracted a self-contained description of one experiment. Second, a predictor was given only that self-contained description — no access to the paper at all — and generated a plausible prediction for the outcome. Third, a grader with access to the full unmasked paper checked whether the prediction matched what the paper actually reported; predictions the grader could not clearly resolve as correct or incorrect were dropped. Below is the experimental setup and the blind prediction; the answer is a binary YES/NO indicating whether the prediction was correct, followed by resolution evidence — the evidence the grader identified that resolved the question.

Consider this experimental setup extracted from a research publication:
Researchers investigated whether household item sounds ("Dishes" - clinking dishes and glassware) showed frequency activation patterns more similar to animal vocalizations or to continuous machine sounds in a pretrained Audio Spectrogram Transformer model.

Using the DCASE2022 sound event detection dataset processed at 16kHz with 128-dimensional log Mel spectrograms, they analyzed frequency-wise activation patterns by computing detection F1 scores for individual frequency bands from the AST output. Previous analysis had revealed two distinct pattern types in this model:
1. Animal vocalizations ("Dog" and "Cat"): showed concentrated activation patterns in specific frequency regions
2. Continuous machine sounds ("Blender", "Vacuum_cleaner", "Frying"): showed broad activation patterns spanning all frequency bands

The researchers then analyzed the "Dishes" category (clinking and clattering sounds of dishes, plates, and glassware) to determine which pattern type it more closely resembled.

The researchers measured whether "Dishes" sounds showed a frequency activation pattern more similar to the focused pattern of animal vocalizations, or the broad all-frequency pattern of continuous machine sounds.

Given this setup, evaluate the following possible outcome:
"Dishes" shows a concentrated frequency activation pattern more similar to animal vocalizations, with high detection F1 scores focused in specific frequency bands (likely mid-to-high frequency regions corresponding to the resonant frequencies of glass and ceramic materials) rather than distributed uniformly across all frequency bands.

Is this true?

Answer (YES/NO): YES